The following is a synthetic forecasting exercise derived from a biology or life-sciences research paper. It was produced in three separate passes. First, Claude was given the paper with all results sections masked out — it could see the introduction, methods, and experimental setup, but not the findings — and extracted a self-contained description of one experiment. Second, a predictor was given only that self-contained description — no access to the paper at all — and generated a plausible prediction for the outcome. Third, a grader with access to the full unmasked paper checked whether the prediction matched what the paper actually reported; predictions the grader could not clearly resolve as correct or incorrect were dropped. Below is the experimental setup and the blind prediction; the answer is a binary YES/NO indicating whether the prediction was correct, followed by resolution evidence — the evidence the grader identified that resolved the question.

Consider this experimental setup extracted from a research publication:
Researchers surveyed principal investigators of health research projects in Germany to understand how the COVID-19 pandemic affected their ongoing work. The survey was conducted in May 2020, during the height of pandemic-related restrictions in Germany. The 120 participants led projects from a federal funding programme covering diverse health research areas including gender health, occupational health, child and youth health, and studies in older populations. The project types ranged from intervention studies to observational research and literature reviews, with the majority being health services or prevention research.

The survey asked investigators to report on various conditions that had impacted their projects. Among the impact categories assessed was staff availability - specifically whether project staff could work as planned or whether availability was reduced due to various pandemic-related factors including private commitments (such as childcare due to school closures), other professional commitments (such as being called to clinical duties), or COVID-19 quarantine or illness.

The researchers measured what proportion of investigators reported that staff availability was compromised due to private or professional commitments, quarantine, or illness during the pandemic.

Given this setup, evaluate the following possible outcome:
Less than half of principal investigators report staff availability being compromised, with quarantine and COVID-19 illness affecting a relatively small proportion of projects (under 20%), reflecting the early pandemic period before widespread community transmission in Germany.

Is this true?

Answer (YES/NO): YES